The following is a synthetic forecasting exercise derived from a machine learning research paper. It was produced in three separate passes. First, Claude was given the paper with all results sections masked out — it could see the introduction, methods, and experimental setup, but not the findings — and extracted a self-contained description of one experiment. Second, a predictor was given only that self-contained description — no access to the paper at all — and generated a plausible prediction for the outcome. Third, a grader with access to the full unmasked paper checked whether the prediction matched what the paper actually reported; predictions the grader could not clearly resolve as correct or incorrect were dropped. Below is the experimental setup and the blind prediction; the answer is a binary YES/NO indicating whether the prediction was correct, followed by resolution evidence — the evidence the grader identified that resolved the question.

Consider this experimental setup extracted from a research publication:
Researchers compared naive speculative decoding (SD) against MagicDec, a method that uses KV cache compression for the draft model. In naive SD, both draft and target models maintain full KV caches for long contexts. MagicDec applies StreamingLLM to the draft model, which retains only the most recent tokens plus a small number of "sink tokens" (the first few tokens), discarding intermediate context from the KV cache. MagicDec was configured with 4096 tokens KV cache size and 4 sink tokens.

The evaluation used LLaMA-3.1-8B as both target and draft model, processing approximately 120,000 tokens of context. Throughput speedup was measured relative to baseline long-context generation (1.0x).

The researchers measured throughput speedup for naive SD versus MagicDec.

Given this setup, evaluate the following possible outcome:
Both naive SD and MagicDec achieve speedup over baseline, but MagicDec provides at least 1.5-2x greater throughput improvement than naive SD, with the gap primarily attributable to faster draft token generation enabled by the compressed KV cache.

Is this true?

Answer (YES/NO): NO